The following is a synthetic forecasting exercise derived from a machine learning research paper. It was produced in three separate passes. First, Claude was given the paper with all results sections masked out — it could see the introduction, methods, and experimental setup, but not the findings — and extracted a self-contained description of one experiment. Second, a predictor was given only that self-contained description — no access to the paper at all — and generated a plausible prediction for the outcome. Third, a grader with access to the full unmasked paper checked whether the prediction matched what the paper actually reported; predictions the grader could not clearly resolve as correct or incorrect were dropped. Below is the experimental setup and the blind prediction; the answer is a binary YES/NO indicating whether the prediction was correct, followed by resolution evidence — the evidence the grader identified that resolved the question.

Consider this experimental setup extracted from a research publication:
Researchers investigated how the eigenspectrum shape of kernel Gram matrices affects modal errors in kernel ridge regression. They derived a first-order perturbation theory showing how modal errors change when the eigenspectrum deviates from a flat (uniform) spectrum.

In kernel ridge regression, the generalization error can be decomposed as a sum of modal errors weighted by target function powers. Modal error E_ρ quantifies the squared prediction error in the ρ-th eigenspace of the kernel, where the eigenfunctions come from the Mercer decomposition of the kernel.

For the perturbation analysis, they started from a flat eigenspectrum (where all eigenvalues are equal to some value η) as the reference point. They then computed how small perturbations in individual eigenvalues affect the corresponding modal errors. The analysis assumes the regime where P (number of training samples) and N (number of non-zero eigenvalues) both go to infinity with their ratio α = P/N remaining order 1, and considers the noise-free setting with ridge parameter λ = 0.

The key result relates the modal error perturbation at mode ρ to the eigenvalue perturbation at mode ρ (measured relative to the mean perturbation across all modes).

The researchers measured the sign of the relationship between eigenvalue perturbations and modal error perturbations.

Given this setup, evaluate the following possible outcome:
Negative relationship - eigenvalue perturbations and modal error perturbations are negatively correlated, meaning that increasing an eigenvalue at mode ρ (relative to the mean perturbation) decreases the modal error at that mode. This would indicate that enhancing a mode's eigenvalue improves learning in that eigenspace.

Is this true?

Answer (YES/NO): YES